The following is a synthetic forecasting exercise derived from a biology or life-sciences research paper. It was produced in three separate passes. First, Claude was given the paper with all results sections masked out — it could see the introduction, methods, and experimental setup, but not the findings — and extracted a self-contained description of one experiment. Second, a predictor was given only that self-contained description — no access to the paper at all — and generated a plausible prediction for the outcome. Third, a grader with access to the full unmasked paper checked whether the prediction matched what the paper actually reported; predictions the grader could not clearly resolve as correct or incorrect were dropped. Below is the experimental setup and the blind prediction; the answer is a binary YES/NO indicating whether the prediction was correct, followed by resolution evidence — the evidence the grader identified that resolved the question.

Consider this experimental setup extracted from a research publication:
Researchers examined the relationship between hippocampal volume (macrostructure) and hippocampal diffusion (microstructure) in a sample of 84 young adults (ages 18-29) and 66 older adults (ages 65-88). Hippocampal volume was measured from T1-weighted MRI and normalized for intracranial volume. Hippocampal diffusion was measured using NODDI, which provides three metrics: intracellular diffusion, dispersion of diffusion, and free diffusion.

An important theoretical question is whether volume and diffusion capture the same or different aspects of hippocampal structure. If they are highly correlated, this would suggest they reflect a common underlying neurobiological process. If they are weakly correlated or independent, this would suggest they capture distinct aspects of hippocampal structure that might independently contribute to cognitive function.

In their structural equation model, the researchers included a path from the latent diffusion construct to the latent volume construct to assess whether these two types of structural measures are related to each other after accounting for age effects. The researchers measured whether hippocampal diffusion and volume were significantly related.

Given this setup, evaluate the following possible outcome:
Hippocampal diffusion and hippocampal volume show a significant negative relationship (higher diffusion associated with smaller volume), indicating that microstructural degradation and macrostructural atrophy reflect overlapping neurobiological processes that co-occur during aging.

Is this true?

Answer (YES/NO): NO